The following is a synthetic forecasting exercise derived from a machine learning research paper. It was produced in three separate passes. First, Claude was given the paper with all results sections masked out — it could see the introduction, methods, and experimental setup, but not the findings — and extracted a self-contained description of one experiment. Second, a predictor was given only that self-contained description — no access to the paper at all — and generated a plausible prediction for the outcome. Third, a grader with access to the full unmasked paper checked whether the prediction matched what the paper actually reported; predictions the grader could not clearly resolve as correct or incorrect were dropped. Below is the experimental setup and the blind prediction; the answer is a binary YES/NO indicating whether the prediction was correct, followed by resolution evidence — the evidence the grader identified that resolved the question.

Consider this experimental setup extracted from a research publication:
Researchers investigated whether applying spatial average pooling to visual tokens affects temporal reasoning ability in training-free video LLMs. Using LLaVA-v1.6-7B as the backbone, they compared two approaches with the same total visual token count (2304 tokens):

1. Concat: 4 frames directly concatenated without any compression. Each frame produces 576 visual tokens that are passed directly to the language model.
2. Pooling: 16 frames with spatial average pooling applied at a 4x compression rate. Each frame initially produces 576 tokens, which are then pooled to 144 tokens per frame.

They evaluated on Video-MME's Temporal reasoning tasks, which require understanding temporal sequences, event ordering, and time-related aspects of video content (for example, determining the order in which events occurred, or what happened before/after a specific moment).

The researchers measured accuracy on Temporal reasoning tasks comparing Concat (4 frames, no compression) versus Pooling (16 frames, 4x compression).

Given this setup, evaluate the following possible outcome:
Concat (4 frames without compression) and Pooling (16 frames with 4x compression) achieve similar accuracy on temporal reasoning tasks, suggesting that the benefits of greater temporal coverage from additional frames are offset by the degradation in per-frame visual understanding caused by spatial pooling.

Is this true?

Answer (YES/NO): NO